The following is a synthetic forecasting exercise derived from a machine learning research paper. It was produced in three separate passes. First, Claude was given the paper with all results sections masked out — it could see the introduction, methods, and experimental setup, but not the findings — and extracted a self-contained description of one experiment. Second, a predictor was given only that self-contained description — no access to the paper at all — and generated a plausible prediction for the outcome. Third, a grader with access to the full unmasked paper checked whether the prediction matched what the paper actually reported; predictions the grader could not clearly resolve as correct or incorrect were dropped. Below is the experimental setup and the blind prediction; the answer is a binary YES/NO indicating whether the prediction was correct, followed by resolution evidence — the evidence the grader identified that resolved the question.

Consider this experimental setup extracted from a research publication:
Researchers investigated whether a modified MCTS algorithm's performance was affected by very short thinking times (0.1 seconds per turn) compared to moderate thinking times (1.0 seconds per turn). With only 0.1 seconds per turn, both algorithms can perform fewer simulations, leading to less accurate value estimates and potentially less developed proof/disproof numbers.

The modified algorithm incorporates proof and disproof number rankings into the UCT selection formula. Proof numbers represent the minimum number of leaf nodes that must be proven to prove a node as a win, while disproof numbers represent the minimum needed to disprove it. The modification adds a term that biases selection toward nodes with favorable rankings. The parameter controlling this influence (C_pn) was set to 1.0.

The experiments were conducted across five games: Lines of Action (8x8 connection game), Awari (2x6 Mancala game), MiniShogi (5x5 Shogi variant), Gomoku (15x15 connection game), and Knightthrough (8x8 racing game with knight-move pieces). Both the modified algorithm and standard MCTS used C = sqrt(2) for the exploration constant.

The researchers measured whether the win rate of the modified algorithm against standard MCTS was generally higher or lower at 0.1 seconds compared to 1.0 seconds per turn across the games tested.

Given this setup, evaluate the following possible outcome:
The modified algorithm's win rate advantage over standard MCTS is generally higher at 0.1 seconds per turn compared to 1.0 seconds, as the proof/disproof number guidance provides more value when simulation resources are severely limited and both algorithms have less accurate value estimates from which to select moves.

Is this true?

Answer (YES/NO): NO